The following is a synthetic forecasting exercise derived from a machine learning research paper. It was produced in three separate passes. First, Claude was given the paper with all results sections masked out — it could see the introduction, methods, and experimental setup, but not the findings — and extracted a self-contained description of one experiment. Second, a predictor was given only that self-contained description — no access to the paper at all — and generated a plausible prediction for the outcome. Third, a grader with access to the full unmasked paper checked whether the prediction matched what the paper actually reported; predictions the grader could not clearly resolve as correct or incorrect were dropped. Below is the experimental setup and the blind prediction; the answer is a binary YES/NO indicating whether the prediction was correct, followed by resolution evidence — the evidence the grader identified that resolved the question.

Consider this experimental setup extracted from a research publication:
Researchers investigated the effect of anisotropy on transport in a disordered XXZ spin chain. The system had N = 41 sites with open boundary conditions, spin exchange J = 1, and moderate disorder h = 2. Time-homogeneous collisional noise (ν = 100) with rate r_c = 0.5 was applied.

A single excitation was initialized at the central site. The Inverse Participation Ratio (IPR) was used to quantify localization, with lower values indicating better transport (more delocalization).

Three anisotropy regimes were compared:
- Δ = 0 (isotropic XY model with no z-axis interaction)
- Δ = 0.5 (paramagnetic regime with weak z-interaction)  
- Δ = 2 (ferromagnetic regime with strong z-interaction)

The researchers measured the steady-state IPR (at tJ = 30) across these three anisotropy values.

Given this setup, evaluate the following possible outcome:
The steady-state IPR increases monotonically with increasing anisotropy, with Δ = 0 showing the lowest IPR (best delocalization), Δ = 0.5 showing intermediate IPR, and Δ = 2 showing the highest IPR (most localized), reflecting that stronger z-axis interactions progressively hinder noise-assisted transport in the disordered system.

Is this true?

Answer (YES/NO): NO